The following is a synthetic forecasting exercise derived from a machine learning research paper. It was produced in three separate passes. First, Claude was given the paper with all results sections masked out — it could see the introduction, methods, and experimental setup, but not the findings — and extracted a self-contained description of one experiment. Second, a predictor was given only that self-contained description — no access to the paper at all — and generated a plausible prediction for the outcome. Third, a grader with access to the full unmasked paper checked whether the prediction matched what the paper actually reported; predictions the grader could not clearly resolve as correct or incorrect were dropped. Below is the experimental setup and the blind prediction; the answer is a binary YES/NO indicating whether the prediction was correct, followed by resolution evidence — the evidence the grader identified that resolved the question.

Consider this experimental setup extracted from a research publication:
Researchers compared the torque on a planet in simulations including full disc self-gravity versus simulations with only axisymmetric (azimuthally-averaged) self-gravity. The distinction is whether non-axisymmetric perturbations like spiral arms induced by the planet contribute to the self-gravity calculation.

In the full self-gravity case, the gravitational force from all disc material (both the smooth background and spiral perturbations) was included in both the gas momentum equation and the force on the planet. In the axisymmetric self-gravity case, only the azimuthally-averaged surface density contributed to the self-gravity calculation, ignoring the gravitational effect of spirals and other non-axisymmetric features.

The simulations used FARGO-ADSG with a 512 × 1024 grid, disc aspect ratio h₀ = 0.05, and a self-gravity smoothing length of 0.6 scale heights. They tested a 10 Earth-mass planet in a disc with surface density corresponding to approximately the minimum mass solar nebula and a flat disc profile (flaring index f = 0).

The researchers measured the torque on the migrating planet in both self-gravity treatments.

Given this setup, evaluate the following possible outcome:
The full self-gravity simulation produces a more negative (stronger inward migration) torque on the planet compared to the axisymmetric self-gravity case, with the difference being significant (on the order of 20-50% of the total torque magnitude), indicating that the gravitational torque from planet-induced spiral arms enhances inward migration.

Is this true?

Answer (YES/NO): NO